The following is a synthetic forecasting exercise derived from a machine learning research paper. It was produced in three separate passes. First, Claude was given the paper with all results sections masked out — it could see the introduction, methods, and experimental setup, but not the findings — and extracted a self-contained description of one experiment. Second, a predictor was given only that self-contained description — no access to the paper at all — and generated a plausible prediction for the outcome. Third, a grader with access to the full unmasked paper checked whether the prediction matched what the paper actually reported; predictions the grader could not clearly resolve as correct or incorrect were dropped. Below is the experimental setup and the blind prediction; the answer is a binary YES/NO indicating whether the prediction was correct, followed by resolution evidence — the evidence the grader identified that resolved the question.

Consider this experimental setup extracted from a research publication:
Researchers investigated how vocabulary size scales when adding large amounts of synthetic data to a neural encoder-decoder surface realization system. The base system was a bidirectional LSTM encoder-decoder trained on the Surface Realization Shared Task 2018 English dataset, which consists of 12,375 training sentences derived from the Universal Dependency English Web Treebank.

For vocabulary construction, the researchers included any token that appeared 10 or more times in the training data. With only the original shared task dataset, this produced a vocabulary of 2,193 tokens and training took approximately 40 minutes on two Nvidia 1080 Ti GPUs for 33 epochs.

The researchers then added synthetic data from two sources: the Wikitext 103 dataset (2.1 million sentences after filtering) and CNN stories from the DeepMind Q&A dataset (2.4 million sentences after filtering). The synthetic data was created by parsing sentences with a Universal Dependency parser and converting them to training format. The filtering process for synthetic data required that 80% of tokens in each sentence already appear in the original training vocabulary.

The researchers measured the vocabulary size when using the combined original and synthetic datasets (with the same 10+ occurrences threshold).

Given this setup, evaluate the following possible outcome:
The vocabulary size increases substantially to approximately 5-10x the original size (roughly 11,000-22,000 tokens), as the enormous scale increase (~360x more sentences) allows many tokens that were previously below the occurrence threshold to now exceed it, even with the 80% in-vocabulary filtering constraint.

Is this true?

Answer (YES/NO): NO